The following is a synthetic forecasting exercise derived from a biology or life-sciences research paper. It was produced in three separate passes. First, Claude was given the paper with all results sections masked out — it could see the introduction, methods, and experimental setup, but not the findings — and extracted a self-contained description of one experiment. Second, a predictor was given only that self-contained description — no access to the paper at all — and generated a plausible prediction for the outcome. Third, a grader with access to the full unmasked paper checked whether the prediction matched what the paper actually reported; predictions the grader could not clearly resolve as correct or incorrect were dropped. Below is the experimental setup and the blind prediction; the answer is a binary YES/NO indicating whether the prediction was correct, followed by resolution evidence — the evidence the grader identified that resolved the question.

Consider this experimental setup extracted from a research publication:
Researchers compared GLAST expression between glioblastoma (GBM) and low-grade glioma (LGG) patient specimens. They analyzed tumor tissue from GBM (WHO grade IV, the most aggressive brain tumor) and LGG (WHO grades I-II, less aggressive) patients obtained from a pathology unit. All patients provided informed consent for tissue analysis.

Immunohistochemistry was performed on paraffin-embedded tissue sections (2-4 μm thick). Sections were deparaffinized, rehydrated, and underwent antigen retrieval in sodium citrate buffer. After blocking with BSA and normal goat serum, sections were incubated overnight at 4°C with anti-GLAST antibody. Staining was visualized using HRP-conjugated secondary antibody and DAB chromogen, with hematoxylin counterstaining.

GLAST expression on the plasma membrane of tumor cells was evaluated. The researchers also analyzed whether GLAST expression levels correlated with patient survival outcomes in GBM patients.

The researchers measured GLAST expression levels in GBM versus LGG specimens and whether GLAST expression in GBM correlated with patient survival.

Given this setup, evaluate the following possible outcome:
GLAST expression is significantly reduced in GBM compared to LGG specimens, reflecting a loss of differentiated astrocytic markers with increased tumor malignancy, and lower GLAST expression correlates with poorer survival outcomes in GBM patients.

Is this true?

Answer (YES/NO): NO